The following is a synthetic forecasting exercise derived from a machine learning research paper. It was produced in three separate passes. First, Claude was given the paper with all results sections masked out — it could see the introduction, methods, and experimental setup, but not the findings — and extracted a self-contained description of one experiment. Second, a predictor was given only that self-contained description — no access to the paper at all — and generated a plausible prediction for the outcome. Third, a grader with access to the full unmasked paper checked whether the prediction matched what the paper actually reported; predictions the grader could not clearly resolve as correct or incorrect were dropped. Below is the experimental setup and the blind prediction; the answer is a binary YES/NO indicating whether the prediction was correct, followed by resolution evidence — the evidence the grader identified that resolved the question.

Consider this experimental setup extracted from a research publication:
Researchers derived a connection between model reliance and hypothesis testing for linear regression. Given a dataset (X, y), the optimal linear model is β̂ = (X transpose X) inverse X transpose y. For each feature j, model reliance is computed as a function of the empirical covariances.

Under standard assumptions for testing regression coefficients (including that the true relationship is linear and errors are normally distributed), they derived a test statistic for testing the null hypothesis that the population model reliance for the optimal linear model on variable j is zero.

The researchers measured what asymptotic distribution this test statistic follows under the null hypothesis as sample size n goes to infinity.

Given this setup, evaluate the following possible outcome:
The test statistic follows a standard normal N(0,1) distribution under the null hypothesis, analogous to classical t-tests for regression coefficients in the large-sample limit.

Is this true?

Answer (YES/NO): NO